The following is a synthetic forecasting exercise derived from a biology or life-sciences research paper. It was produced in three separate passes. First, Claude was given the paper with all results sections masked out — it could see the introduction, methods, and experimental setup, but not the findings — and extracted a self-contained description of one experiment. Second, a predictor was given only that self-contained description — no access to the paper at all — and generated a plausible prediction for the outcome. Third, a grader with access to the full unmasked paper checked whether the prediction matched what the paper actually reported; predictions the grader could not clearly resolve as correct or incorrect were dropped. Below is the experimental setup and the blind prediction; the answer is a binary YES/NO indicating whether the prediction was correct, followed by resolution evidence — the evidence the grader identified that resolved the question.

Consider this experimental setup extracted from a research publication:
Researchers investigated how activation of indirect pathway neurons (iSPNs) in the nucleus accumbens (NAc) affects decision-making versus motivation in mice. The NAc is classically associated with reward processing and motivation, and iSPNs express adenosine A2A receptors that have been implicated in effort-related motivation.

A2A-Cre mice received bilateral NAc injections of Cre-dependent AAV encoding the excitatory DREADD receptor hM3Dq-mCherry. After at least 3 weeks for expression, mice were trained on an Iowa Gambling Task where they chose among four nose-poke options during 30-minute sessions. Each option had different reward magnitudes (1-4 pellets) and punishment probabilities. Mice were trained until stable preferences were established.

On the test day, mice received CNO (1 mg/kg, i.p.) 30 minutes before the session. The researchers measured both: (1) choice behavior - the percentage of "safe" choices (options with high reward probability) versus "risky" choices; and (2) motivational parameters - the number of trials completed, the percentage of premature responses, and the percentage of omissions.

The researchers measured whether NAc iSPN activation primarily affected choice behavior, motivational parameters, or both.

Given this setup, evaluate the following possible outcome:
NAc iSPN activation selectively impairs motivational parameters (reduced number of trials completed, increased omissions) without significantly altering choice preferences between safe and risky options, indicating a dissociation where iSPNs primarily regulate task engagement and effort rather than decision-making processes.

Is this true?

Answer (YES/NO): NO